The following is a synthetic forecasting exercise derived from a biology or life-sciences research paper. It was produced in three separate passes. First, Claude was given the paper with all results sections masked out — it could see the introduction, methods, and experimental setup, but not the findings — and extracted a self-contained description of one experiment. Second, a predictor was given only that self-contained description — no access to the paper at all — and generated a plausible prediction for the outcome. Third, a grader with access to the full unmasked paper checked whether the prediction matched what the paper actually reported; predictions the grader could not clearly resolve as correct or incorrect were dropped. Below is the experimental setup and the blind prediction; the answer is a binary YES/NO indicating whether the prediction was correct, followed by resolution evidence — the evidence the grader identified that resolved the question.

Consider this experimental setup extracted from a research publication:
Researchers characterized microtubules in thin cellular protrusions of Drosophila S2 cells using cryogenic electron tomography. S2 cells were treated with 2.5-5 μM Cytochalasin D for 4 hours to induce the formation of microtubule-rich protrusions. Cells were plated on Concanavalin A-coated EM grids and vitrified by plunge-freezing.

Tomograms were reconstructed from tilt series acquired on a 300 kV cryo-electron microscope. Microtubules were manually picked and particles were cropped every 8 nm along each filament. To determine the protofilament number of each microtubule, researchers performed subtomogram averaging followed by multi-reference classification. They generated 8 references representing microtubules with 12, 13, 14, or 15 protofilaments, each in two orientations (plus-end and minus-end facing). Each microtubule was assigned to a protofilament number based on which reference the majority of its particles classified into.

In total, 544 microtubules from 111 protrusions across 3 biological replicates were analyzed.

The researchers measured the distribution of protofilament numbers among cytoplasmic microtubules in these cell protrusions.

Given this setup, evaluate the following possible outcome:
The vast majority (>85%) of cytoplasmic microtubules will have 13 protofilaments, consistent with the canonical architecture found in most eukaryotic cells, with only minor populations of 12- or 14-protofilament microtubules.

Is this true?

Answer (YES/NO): YES